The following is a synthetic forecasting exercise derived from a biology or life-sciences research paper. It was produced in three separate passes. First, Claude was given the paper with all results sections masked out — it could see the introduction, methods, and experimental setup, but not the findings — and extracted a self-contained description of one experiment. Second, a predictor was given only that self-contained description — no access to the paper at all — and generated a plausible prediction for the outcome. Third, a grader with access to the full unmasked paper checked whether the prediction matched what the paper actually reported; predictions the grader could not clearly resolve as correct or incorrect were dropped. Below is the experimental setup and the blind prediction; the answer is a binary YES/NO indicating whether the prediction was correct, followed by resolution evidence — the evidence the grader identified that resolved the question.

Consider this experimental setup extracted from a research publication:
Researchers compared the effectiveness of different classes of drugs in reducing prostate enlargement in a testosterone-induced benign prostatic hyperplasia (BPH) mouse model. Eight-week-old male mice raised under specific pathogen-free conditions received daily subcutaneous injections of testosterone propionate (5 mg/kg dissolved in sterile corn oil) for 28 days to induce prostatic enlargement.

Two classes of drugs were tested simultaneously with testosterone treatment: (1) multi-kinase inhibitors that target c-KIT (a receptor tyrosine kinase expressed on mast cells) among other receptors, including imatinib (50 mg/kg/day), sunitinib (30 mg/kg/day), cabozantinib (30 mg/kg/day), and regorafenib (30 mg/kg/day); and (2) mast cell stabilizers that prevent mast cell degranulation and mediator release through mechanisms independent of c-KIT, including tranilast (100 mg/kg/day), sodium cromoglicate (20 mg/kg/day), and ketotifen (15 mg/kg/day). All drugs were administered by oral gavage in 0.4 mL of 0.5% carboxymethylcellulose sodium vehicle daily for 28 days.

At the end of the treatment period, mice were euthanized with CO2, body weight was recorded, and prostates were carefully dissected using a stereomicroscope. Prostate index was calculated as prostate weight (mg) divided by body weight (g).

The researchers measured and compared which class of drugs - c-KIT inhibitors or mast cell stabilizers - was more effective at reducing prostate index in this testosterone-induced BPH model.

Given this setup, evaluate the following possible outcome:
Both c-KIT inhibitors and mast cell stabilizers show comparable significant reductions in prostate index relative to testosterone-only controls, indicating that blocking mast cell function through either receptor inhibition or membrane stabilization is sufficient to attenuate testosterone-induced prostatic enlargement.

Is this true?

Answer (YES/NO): NO